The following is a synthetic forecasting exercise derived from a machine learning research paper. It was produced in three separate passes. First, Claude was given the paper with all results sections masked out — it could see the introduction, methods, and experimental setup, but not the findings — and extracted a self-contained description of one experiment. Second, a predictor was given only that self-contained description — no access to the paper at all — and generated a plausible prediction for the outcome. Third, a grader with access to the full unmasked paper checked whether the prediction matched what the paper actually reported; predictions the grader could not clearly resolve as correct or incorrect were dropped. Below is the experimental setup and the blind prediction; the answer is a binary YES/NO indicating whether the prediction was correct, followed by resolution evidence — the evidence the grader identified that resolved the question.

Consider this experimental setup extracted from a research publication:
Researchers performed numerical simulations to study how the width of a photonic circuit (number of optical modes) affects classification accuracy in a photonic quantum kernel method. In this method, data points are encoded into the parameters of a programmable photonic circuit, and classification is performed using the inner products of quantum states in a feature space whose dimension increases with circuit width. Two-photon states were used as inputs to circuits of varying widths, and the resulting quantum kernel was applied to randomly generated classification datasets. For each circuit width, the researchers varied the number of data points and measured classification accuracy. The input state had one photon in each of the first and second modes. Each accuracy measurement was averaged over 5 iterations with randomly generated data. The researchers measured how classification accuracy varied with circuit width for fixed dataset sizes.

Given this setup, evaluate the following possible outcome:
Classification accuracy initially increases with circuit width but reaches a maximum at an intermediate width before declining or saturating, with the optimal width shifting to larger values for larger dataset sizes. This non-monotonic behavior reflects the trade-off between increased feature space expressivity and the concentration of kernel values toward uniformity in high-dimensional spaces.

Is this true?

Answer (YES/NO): NO